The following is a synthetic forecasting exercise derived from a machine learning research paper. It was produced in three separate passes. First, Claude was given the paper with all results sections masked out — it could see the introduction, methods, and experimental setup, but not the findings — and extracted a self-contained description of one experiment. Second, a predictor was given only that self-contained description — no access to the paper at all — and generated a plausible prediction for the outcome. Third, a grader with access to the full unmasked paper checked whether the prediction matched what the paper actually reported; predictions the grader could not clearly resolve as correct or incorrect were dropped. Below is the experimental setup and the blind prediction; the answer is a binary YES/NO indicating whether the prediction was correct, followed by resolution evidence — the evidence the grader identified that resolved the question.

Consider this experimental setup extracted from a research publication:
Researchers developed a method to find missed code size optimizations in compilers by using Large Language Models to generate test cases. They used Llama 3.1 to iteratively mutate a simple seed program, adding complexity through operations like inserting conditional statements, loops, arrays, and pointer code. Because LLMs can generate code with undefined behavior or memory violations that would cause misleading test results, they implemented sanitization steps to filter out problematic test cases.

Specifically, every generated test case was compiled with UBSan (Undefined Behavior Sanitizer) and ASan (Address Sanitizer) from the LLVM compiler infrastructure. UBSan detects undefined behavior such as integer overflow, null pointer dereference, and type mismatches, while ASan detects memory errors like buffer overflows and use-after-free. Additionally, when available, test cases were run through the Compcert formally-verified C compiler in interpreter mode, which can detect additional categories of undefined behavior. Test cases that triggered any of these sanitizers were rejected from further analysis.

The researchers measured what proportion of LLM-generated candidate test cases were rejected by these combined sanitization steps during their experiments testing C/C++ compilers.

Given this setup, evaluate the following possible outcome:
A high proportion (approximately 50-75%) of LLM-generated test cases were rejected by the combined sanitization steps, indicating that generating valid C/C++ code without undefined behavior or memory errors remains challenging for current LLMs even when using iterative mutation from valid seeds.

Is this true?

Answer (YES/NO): NO